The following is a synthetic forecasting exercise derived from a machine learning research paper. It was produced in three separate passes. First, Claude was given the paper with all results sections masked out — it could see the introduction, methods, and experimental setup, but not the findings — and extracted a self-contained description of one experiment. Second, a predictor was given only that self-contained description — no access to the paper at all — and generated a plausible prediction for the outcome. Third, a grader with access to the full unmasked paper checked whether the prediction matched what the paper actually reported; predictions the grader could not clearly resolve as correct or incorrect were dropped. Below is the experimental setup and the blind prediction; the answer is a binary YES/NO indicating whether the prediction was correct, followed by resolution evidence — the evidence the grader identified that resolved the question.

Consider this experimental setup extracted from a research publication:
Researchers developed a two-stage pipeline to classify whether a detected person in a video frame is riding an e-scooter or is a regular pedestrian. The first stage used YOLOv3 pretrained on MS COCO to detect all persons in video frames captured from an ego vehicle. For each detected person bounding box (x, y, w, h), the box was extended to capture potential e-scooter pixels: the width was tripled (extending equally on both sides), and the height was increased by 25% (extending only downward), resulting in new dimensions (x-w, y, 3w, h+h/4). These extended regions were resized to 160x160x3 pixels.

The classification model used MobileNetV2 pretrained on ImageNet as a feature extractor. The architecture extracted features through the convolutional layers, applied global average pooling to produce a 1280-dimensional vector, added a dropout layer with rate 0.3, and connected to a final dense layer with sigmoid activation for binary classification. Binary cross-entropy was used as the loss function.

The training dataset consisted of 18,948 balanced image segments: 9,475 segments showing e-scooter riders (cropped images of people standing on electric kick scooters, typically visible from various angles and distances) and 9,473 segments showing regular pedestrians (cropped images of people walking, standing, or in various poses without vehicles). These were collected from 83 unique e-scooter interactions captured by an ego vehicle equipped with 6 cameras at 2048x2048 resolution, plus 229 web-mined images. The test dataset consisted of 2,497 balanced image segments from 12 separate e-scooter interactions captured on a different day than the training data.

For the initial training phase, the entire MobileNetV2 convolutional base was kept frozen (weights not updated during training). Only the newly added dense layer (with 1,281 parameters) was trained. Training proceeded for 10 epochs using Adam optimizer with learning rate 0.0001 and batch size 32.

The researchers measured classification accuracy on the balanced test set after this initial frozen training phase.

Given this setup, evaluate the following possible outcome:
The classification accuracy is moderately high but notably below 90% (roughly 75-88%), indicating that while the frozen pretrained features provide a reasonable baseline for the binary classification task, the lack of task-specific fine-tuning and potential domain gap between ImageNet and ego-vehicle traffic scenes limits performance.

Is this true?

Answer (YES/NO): YES